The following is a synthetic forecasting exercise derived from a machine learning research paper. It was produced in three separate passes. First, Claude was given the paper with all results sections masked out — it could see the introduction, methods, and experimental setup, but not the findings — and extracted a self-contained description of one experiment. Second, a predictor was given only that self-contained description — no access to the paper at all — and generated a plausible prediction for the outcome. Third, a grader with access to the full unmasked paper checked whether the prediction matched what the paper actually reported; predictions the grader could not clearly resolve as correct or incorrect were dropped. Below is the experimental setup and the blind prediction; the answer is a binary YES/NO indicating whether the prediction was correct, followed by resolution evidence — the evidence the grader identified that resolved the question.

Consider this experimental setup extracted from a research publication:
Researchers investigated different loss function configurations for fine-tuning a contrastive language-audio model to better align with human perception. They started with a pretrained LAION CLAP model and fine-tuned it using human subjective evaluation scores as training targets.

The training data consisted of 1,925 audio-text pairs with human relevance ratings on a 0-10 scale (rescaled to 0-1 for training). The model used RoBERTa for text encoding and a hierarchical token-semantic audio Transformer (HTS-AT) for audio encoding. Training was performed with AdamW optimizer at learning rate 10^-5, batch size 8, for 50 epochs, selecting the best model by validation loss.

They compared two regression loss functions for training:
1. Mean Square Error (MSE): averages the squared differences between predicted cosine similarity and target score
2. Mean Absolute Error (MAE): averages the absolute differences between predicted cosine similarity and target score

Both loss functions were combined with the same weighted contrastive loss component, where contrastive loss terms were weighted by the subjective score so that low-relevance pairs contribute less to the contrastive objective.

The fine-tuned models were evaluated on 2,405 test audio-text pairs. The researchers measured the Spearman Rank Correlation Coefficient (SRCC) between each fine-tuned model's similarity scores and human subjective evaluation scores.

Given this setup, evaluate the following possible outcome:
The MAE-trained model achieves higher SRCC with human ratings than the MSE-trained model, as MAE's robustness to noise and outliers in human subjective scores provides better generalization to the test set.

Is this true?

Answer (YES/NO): YES